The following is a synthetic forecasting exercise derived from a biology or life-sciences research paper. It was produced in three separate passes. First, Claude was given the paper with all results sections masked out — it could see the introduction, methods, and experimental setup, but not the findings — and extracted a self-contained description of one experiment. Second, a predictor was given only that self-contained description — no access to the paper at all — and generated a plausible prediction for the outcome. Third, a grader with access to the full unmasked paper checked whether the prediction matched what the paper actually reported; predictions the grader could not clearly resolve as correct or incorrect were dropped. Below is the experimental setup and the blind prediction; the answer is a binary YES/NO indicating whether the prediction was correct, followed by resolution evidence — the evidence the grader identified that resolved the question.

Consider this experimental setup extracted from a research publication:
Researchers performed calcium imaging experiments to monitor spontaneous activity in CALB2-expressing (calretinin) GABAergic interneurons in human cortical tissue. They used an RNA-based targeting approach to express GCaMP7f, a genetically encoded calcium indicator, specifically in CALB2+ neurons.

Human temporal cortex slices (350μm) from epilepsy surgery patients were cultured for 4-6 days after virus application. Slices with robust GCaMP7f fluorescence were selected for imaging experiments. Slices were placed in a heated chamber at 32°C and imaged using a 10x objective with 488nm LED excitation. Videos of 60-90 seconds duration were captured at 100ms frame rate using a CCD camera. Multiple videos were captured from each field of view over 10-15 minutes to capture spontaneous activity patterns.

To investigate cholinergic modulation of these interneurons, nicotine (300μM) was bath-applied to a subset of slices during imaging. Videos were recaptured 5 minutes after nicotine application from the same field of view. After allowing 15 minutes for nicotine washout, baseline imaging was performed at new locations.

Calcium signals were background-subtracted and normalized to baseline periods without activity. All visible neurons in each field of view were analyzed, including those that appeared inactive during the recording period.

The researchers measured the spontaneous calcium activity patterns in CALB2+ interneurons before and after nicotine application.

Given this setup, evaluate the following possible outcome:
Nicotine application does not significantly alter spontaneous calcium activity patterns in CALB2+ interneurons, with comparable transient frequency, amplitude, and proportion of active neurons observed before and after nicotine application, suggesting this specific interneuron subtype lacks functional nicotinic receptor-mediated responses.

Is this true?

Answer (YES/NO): NO